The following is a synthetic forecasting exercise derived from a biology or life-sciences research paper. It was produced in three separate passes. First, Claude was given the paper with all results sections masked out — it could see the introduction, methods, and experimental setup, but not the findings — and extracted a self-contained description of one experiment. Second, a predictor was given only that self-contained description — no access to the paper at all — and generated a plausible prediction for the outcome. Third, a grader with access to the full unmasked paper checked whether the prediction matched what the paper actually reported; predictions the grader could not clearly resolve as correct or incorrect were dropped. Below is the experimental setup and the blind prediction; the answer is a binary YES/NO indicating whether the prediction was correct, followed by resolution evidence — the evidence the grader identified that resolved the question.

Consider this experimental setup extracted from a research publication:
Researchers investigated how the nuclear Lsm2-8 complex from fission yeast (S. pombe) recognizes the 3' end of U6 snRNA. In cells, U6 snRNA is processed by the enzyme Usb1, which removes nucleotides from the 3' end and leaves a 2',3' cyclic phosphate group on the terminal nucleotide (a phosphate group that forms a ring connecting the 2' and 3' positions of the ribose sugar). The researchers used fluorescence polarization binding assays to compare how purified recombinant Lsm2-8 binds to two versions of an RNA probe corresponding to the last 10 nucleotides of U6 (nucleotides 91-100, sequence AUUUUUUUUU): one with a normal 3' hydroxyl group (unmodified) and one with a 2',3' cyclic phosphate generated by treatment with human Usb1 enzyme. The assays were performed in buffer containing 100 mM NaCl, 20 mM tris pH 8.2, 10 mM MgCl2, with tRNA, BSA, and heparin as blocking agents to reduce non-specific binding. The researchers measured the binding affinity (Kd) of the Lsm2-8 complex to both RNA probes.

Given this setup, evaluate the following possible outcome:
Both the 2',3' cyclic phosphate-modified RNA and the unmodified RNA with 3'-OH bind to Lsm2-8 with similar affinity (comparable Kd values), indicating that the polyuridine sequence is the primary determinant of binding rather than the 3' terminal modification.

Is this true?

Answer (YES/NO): NO